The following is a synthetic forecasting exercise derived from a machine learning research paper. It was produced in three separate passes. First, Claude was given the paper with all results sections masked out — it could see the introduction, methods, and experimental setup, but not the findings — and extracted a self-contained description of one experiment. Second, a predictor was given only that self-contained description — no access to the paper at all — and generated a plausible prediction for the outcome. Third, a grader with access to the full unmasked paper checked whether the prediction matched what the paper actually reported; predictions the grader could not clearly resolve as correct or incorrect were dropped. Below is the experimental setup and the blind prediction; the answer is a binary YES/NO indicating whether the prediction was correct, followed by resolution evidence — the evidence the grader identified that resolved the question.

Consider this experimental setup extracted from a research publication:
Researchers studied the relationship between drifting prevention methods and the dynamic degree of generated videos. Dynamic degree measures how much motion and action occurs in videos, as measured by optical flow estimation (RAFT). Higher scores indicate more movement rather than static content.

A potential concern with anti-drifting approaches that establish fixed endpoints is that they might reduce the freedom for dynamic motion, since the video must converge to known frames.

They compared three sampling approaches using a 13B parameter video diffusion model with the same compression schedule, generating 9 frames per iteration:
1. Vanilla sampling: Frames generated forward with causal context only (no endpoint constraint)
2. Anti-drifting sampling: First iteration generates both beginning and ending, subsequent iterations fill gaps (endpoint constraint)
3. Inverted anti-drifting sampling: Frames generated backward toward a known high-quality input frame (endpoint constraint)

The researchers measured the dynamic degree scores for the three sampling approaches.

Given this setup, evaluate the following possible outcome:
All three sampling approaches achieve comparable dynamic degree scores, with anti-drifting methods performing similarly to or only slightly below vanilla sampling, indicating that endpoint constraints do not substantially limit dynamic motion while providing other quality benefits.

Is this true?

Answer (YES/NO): NO